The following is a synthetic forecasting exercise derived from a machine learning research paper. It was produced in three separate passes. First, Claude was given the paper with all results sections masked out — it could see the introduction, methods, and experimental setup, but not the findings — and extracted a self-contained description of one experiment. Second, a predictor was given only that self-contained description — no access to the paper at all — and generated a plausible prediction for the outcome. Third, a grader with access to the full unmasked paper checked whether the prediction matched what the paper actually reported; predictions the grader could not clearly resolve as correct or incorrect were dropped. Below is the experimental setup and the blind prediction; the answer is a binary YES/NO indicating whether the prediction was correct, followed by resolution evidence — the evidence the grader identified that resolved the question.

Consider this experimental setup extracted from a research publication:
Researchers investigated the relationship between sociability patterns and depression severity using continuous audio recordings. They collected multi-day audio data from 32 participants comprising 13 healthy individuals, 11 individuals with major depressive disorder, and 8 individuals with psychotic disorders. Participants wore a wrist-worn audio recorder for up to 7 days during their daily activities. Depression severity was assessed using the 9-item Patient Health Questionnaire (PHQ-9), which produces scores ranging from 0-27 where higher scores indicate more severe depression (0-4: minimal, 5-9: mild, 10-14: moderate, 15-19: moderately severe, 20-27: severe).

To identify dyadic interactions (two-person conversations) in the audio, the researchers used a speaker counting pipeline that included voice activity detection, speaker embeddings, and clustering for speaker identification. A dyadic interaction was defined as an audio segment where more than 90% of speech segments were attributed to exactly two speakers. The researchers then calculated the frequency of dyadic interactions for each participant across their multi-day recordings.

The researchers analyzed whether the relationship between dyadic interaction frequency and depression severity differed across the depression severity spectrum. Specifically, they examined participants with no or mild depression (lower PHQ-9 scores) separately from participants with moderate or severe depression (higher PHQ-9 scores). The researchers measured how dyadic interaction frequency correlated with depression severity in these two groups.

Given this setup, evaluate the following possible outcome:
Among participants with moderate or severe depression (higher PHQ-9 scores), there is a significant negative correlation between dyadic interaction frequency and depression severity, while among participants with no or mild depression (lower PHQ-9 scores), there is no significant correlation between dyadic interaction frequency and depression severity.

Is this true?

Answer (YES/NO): NO